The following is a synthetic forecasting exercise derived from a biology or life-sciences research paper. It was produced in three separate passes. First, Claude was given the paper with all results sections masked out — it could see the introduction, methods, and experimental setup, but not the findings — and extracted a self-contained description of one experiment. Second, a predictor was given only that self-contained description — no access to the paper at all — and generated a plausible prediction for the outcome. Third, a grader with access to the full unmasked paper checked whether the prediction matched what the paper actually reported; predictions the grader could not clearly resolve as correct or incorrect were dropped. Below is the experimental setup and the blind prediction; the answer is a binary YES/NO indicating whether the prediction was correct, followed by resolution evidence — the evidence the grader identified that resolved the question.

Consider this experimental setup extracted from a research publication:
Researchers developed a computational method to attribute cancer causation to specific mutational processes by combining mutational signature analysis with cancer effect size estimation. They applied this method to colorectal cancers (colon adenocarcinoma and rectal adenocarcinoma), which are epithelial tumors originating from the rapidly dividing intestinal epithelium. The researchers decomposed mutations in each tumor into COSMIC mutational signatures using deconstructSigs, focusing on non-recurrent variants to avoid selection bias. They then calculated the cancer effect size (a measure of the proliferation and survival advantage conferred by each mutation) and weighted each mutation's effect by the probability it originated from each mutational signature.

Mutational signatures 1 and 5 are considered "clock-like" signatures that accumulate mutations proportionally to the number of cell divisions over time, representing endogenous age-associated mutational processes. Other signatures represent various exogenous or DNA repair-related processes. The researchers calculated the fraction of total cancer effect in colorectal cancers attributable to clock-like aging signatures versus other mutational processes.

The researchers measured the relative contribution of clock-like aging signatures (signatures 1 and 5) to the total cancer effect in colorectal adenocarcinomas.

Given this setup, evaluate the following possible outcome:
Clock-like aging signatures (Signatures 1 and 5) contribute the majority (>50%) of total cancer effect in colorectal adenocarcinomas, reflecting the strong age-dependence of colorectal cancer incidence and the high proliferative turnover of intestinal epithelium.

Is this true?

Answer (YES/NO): YES